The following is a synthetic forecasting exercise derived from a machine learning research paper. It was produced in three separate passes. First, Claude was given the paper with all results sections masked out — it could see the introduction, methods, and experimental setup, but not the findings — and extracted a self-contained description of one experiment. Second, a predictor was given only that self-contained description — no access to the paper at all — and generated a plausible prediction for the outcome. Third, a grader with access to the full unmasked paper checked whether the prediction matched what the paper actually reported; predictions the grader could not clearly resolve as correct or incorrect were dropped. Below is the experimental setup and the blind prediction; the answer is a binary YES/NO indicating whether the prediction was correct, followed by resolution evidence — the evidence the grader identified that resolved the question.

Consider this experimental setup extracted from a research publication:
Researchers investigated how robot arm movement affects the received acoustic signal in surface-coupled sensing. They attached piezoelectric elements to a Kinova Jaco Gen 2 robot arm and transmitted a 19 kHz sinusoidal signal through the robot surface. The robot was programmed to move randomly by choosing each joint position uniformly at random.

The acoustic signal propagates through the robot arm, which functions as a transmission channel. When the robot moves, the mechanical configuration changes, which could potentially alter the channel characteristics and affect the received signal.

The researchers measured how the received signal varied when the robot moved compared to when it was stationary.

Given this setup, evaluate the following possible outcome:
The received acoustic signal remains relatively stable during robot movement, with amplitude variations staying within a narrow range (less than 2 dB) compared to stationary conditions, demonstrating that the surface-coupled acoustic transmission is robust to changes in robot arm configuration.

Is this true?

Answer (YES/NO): NO